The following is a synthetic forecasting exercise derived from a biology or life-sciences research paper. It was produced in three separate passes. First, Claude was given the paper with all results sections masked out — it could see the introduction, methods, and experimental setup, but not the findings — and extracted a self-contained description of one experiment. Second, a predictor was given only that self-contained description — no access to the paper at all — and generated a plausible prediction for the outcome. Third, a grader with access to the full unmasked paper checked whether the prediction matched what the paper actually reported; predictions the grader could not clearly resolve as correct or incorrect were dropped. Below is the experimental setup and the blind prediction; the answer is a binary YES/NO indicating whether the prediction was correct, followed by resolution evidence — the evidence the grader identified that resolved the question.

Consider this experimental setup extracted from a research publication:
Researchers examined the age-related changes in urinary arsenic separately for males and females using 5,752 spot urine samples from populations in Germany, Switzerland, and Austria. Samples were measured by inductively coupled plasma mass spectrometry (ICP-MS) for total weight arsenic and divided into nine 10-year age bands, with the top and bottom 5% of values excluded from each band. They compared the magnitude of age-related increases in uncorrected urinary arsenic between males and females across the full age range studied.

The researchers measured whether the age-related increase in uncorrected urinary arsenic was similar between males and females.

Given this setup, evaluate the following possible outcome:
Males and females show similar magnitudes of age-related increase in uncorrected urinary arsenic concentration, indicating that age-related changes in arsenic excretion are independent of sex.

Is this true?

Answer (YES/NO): NO